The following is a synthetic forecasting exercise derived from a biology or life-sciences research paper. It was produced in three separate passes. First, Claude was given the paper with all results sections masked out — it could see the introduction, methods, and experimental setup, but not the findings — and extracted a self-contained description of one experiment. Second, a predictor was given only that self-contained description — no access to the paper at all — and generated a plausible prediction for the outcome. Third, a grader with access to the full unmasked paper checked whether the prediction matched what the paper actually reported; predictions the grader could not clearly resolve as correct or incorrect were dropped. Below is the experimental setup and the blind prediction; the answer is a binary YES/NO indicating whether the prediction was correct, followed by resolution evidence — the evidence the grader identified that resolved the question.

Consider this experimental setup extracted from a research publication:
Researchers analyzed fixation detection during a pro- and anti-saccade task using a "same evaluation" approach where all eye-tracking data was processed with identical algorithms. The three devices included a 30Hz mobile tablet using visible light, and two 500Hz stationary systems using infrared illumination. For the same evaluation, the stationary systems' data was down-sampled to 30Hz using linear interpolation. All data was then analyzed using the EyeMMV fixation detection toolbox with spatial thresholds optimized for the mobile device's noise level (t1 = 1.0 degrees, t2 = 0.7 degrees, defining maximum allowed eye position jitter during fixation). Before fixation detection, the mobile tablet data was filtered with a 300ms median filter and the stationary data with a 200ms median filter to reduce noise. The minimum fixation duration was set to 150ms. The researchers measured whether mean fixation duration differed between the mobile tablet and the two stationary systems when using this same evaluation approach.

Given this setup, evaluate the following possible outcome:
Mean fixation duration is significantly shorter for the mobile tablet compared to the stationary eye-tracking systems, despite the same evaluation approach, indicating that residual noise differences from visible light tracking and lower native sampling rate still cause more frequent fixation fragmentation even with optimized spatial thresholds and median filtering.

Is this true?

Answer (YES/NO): NO